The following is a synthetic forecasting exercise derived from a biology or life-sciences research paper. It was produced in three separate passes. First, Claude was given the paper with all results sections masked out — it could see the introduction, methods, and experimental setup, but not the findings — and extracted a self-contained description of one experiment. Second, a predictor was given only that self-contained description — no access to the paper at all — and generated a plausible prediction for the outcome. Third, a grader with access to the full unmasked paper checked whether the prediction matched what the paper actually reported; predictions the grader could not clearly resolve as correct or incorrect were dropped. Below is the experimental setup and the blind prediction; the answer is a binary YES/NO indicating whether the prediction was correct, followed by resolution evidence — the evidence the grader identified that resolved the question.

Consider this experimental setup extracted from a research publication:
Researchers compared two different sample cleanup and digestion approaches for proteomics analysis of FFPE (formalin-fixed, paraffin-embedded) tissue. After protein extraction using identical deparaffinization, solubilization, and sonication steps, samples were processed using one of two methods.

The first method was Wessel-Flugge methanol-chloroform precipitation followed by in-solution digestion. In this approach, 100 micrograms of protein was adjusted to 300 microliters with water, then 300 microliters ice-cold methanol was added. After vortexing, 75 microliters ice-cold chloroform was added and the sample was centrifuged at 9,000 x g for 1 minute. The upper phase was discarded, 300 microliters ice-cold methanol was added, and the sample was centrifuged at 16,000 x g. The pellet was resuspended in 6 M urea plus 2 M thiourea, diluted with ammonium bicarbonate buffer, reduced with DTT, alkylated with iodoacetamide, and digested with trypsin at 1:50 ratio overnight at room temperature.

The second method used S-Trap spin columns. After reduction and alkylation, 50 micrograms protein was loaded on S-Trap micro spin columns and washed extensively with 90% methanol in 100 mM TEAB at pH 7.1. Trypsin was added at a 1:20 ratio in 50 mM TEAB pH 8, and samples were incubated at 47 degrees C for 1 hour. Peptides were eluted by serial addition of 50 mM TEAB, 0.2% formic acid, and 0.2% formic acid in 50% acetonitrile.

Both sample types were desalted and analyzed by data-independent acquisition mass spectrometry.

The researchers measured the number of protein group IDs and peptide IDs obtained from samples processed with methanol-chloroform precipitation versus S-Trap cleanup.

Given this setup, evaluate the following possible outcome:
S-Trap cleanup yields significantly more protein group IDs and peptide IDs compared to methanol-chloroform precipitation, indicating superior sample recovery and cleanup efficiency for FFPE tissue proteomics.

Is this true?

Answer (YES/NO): YES